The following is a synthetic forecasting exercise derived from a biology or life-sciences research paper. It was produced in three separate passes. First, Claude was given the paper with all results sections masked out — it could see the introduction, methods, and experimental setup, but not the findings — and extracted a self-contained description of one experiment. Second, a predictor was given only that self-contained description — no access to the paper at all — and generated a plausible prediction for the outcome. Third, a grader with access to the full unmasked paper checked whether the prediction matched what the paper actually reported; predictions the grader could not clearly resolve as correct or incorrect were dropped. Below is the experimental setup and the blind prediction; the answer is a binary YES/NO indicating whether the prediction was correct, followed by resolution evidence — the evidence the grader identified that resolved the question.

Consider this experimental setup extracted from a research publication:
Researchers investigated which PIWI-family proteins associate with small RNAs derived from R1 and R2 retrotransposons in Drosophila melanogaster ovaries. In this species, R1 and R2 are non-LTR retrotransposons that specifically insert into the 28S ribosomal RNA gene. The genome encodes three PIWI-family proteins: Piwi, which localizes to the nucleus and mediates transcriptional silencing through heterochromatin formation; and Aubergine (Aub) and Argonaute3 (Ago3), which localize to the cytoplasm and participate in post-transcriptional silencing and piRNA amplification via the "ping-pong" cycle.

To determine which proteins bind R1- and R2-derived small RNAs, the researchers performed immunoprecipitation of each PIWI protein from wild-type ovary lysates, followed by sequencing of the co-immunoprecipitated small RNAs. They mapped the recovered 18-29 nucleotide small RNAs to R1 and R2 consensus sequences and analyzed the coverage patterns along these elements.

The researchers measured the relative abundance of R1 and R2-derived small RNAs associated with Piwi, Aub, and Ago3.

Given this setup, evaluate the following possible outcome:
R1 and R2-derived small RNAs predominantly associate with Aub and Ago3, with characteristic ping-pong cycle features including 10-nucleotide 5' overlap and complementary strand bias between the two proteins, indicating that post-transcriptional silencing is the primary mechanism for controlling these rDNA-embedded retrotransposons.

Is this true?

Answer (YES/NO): NO